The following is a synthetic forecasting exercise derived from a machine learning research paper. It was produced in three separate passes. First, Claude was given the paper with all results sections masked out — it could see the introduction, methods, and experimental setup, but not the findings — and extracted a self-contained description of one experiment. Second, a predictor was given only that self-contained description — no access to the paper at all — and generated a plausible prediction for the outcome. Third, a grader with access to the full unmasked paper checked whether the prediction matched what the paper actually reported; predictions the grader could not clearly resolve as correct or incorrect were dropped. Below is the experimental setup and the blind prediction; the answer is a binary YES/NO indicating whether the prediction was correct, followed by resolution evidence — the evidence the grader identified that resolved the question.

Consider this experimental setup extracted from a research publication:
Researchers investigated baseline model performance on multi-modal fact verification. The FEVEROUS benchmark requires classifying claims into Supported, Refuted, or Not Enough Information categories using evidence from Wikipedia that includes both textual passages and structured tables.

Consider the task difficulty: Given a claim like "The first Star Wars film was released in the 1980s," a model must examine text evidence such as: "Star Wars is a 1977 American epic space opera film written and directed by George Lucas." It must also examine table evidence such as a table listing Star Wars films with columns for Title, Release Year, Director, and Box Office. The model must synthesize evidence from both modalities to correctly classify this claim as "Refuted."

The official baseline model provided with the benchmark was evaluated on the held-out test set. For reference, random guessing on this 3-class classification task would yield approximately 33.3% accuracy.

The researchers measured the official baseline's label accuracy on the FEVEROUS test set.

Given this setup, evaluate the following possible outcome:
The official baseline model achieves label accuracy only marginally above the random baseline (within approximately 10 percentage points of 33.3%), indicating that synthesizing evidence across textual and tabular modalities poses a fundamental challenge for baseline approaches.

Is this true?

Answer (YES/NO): NO